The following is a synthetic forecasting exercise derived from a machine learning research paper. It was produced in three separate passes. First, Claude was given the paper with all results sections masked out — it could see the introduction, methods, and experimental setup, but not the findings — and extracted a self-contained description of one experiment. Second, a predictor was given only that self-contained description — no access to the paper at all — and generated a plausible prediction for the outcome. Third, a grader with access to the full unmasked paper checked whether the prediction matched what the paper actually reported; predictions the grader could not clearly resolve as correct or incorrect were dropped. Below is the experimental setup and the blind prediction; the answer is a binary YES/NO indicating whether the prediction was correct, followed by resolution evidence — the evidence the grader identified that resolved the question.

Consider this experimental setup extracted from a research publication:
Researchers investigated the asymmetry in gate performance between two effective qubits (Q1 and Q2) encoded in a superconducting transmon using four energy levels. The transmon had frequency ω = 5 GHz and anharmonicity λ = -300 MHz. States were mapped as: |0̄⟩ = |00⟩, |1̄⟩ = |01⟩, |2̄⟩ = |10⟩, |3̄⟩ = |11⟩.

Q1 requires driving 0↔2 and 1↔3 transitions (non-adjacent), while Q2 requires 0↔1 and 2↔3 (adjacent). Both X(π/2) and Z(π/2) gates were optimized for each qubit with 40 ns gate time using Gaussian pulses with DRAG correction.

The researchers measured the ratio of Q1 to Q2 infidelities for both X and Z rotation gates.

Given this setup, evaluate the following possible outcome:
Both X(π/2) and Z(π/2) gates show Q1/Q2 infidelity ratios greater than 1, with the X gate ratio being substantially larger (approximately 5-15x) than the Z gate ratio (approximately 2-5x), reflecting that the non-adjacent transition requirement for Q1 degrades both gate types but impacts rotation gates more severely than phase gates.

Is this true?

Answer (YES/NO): NO